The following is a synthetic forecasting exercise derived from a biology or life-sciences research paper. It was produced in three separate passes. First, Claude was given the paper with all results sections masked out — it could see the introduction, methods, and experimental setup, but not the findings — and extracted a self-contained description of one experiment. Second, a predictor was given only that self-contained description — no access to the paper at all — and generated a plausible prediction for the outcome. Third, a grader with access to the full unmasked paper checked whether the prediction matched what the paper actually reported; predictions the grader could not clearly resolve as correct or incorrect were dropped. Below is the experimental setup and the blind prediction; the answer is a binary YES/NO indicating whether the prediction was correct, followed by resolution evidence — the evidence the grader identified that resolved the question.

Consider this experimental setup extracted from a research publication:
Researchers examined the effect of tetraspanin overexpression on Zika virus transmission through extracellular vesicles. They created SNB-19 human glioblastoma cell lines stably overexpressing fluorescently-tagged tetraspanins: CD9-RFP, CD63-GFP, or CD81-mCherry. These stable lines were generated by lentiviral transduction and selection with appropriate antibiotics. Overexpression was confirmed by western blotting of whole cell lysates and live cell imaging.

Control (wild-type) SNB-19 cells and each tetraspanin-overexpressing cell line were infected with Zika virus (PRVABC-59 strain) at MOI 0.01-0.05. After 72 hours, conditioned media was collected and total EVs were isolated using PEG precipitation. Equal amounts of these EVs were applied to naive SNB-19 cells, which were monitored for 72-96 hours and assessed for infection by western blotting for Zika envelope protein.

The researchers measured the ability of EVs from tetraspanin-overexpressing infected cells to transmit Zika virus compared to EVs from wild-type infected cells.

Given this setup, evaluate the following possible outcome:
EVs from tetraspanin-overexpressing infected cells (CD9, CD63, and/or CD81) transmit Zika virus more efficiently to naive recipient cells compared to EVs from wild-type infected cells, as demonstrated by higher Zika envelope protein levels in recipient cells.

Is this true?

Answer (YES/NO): NO